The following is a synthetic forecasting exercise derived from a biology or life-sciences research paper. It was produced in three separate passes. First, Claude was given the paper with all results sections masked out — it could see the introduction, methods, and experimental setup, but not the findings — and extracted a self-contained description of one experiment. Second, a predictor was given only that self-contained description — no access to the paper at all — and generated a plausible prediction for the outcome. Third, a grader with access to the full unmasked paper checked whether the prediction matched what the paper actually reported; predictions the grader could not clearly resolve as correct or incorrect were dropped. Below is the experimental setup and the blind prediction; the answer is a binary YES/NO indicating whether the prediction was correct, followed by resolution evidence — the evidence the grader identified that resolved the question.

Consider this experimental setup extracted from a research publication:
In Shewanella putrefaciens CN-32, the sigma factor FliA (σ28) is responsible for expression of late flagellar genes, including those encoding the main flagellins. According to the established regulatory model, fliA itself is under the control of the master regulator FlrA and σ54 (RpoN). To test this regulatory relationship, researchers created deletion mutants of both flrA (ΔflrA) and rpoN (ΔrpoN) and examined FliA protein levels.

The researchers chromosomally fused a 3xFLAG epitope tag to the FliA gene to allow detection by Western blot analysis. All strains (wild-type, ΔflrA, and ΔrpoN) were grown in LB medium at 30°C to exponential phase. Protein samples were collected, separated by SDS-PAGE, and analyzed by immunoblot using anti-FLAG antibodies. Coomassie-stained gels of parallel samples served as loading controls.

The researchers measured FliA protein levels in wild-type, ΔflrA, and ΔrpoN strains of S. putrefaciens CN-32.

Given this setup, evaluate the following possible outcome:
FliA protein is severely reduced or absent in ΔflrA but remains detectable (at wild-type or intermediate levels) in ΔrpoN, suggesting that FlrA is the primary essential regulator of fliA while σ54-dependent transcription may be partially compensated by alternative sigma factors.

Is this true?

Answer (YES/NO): NO